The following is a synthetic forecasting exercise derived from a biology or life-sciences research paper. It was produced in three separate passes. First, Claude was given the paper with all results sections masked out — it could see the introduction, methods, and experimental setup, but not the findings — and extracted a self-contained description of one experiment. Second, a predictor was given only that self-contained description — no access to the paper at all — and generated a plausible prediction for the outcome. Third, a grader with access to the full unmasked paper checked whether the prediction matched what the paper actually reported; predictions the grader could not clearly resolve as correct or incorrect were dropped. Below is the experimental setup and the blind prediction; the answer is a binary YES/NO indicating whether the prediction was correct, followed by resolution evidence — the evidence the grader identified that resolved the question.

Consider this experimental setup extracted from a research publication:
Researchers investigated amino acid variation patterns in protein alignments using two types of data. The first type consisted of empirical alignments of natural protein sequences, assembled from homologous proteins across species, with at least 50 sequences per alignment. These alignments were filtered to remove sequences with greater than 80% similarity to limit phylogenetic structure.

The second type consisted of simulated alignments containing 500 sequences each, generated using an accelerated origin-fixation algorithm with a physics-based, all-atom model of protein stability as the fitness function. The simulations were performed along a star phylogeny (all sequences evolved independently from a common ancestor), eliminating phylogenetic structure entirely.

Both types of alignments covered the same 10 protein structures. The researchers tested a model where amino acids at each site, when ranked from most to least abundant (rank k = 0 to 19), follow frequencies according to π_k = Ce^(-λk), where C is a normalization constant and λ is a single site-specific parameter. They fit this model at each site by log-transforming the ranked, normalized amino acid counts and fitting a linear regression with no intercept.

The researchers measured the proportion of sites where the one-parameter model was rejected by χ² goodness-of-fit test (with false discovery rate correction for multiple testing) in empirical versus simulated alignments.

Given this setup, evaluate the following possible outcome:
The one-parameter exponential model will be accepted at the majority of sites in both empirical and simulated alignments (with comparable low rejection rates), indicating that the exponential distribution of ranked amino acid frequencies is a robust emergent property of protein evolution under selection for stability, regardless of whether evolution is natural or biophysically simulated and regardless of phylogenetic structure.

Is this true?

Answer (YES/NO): NO